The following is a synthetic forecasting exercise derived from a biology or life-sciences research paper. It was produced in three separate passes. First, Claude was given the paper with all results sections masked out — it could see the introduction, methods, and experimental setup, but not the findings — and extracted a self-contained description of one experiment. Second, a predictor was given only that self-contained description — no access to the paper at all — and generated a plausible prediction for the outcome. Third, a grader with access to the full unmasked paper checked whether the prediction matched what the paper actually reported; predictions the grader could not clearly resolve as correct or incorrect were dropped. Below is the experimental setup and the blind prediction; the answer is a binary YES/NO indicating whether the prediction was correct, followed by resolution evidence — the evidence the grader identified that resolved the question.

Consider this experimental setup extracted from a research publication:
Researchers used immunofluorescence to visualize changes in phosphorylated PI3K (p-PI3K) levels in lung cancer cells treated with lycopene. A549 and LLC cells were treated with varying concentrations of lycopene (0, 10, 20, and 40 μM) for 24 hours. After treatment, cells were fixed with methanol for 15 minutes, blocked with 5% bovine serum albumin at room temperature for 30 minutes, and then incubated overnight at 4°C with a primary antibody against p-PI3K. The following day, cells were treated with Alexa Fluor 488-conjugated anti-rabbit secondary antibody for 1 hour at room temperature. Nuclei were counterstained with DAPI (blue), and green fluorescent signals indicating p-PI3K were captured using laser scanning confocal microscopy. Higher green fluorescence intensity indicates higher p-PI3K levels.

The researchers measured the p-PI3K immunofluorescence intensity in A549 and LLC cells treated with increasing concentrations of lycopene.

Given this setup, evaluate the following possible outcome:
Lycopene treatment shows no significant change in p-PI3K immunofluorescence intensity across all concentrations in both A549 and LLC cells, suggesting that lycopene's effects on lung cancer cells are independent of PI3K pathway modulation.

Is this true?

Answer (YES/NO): NO